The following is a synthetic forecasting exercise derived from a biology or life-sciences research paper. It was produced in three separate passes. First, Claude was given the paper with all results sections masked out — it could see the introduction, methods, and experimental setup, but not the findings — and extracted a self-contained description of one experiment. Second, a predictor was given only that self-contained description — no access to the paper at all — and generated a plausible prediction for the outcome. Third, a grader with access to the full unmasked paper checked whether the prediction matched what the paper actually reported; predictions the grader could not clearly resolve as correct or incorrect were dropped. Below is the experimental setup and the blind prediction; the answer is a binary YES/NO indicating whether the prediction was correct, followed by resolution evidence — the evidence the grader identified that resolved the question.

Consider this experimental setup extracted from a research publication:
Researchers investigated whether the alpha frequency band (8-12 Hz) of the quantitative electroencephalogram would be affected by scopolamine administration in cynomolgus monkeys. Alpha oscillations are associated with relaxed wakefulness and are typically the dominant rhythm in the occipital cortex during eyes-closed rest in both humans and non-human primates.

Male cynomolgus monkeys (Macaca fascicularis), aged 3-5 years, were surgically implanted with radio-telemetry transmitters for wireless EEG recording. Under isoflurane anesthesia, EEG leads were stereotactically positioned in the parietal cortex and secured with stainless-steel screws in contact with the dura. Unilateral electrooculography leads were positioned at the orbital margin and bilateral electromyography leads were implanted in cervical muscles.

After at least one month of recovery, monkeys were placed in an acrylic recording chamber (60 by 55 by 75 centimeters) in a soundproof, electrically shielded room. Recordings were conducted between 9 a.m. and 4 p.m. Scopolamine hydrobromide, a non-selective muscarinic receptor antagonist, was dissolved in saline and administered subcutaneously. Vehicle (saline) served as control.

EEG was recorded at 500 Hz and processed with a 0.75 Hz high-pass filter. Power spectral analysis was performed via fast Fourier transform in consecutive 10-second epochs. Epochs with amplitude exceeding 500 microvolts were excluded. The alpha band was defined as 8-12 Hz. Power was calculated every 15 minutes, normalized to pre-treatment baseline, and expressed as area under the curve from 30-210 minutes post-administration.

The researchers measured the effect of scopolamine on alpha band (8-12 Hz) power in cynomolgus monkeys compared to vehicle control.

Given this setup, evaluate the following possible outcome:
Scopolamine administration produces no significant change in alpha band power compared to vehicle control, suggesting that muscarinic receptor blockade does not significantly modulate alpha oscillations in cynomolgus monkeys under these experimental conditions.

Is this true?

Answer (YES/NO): NO